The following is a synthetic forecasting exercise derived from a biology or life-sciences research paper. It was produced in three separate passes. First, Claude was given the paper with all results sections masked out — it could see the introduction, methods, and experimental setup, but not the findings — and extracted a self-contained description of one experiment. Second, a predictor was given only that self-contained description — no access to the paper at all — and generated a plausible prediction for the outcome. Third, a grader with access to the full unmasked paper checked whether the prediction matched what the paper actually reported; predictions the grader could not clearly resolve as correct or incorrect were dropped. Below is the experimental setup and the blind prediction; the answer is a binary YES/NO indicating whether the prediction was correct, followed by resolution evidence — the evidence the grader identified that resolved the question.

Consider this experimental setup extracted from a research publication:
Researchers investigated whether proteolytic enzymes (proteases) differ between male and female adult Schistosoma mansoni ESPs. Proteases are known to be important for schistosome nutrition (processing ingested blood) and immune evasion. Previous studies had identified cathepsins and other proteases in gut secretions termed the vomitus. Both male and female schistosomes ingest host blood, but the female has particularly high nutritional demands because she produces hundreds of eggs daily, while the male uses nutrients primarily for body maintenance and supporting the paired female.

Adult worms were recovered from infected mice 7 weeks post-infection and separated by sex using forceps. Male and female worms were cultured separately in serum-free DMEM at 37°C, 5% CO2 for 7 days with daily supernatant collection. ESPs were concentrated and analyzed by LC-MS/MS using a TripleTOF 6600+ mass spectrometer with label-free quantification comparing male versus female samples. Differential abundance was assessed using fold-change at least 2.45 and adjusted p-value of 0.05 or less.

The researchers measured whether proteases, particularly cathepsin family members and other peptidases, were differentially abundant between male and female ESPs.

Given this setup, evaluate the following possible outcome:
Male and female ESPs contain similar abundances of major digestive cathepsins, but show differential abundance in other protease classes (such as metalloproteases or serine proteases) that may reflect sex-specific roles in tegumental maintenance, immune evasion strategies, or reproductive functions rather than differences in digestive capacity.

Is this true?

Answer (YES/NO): NO